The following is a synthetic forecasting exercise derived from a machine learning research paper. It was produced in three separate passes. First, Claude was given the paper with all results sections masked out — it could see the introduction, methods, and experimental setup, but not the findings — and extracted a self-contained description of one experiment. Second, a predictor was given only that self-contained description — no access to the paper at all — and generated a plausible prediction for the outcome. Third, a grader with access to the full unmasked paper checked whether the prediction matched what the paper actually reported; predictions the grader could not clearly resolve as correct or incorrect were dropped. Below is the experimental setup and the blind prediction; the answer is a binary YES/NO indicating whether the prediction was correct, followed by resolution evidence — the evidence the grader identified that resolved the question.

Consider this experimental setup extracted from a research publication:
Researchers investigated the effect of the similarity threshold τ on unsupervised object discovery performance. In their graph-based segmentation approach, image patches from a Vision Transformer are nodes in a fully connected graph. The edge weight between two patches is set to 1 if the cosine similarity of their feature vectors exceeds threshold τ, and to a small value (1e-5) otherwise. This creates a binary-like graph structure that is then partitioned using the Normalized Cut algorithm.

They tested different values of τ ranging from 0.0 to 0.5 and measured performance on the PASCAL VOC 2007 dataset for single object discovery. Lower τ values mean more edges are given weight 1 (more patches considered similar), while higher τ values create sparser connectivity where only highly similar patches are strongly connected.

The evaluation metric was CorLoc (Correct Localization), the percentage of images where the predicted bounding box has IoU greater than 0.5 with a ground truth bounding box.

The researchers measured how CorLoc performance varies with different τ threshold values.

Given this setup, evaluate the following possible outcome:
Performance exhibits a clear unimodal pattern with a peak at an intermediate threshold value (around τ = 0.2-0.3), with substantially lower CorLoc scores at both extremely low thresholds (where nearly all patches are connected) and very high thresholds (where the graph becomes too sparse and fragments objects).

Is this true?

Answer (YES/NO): NO